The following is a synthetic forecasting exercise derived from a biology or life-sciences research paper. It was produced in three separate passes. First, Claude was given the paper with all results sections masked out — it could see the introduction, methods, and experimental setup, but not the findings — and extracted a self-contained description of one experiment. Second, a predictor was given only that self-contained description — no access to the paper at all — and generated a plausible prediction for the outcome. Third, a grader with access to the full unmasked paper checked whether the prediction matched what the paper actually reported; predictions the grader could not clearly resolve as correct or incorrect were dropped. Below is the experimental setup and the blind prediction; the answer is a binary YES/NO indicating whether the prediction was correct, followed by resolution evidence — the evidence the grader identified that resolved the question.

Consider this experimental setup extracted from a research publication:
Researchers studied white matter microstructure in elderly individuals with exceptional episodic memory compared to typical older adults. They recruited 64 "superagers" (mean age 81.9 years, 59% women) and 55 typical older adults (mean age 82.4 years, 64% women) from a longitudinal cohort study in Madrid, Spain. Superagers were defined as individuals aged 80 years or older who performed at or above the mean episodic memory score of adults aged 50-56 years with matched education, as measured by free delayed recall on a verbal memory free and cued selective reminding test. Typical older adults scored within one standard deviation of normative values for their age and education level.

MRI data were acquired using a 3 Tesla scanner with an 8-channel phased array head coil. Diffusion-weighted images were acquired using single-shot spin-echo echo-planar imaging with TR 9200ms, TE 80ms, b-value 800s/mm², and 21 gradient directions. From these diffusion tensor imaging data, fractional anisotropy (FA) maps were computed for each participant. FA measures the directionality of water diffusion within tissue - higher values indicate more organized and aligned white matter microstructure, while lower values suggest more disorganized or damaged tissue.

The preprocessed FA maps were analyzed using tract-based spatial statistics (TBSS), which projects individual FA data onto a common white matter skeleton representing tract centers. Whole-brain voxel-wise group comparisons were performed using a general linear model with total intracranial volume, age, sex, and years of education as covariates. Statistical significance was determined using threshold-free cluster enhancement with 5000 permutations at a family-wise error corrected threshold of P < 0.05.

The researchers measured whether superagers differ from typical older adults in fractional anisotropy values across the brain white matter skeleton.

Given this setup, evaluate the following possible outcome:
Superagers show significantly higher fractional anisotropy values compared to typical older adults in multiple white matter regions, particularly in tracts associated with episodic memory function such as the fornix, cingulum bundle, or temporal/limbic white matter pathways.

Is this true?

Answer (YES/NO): NO